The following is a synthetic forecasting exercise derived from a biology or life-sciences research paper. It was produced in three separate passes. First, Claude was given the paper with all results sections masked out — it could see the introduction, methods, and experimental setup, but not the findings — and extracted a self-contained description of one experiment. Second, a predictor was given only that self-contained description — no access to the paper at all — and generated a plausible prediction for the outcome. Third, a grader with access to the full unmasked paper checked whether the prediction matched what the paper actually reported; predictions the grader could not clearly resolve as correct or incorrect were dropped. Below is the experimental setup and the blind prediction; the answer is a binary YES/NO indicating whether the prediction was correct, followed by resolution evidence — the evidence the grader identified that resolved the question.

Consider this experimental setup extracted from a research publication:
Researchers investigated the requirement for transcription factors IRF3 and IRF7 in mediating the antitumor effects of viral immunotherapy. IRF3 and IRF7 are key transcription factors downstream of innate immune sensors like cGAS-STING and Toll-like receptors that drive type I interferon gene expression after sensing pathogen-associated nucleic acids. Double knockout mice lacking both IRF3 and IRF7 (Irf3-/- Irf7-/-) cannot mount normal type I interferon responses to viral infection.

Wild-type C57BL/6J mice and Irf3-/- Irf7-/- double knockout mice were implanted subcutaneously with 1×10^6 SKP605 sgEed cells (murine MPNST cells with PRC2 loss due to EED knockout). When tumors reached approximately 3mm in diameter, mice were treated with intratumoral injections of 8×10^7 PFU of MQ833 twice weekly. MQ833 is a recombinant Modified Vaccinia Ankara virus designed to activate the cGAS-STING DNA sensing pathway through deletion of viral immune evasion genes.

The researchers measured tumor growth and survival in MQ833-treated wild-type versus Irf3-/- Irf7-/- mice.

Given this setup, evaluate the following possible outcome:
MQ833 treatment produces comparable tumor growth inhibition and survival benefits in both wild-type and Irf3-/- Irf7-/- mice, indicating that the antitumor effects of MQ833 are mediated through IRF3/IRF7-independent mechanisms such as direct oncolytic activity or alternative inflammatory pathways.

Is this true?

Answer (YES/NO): NO